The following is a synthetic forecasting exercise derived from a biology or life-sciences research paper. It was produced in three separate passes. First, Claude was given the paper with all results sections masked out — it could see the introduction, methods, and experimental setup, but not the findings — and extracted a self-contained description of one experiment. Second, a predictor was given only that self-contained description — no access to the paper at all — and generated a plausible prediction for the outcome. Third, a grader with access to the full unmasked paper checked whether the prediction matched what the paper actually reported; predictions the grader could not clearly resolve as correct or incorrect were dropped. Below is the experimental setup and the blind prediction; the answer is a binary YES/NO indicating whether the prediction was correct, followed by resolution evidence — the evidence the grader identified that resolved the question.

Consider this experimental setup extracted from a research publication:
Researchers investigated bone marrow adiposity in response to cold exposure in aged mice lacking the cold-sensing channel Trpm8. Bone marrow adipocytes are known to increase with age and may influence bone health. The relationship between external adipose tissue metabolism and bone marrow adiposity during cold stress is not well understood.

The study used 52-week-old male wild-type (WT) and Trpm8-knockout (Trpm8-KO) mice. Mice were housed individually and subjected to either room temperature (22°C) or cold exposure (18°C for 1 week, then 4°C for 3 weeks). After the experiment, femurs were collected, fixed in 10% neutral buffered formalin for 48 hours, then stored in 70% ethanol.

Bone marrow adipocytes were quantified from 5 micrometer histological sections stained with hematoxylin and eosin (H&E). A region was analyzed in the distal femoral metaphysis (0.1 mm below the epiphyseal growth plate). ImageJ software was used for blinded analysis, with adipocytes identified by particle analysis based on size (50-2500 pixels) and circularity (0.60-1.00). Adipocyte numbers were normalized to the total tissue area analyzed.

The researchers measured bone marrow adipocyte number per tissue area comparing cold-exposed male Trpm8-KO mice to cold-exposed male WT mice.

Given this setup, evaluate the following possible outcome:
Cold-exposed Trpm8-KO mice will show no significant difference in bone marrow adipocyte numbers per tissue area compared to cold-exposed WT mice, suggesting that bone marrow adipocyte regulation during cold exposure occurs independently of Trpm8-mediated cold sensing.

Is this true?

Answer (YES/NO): YES